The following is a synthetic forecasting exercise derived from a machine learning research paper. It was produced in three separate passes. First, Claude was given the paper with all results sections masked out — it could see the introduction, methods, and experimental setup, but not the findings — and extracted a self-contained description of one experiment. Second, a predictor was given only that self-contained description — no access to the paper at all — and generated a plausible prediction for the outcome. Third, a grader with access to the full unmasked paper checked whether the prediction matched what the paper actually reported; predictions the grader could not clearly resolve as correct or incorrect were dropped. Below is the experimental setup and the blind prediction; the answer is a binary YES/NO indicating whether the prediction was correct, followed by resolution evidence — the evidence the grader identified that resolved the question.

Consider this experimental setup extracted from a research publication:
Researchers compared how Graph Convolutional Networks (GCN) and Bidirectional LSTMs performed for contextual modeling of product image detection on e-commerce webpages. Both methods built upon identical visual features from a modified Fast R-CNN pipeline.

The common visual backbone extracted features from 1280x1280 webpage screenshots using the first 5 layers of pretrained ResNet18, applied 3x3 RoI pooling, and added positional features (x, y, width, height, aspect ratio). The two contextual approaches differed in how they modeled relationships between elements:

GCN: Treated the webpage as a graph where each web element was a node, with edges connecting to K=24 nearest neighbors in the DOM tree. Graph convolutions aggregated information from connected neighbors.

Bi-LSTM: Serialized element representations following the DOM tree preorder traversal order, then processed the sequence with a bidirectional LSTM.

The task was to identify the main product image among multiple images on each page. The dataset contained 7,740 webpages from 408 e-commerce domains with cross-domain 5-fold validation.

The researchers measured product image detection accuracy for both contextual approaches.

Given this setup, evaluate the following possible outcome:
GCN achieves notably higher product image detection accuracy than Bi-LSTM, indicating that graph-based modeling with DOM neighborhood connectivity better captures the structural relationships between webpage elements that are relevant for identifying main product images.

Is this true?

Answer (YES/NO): NO